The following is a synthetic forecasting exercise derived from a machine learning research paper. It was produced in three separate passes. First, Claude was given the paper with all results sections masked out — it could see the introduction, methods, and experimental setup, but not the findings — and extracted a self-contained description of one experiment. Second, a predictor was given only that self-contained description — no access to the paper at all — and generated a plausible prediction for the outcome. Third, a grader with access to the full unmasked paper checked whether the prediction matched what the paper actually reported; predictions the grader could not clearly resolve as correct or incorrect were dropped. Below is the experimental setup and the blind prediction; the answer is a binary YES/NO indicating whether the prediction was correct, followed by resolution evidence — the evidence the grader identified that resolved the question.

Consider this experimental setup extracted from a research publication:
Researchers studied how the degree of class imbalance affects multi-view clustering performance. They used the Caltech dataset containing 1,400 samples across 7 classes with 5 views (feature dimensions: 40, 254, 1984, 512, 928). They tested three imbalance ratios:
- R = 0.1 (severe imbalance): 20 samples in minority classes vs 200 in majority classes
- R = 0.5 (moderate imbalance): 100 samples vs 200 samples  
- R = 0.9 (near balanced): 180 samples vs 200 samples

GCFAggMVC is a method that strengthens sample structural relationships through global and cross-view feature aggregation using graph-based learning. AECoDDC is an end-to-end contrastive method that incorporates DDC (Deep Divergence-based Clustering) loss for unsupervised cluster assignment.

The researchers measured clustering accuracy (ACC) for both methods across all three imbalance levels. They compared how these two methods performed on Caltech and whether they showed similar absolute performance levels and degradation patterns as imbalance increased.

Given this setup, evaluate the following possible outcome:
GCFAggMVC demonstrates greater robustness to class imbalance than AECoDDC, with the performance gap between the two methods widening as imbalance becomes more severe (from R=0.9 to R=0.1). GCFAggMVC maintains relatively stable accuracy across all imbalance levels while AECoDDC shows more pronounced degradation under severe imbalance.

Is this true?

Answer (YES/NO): NO